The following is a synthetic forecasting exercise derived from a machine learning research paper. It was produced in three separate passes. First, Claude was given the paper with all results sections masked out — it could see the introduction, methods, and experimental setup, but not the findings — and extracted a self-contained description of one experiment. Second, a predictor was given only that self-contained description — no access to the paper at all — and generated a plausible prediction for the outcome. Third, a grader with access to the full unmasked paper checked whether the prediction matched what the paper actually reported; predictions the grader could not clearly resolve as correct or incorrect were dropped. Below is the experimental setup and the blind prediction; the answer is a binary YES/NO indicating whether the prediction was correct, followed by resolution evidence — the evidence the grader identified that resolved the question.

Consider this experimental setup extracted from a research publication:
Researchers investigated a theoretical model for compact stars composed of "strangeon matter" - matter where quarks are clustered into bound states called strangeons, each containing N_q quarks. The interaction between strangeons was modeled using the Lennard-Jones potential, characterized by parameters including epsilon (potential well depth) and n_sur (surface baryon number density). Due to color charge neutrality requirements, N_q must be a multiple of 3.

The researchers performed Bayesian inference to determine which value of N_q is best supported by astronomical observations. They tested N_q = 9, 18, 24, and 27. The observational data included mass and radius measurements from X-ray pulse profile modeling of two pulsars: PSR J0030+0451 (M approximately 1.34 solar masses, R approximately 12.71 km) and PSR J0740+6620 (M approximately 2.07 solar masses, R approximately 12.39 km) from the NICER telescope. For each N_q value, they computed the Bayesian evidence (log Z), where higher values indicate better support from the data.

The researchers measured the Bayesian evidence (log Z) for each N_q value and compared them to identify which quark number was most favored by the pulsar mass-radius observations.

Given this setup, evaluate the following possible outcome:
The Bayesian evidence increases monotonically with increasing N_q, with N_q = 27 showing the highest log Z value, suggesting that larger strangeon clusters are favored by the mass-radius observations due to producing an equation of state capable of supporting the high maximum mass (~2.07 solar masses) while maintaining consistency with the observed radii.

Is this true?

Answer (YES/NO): NO